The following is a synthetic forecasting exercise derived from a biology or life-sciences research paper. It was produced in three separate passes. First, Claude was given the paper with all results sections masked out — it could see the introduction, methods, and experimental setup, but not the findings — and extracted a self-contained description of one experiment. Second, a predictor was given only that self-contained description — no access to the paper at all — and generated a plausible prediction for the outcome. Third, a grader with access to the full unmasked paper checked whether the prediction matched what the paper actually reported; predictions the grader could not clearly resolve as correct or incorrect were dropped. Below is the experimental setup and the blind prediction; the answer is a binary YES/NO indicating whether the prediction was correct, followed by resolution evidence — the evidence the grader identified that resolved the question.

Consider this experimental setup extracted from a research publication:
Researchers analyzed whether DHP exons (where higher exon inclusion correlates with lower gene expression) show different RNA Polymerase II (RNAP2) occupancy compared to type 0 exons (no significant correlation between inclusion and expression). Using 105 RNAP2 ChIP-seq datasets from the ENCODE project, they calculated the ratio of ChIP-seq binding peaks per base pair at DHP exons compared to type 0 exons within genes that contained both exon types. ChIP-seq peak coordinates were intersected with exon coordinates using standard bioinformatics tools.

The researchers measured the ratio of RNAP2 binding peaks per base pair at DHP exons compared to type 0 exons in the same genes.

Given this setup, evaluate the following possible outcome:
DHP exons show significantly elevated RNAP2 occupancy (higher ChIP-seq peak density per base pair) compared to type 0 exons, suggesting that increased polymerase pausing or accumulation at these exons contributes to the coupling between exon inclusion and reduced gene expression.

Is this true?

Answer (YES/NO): NO